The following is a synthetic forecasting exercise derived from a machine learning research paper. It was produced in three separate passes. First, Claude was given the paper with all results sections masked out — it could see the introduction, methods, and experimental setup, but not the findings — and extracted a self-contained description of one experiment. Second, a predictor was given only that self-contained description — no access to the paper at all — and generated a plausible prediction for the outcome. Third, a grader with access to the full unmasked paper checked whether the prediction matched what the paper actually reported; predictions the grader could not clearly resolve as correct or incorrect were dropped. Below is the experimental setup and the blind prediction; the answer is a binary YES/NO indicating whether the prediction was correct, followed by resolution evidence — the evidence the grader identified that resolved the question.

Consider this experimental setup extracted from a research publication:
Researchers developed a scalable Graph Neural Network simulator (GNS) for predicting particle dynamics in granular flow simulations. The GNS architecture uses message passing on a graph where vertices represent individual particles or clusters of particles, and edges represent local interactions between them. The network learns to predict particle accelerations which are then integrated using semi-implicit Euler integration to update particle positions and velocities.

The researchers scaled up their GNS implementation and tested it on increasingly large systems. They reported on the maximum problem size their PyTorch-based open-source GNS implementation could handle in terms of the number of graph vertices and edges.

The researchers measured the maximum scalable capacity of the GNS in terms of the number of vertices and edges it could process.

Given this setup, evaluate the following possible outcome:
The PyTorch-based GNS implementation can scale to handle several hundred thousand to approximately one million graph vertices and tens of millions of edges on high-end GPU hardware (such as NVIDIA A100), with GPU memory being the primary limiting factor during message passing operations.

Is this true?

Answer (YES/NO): NO